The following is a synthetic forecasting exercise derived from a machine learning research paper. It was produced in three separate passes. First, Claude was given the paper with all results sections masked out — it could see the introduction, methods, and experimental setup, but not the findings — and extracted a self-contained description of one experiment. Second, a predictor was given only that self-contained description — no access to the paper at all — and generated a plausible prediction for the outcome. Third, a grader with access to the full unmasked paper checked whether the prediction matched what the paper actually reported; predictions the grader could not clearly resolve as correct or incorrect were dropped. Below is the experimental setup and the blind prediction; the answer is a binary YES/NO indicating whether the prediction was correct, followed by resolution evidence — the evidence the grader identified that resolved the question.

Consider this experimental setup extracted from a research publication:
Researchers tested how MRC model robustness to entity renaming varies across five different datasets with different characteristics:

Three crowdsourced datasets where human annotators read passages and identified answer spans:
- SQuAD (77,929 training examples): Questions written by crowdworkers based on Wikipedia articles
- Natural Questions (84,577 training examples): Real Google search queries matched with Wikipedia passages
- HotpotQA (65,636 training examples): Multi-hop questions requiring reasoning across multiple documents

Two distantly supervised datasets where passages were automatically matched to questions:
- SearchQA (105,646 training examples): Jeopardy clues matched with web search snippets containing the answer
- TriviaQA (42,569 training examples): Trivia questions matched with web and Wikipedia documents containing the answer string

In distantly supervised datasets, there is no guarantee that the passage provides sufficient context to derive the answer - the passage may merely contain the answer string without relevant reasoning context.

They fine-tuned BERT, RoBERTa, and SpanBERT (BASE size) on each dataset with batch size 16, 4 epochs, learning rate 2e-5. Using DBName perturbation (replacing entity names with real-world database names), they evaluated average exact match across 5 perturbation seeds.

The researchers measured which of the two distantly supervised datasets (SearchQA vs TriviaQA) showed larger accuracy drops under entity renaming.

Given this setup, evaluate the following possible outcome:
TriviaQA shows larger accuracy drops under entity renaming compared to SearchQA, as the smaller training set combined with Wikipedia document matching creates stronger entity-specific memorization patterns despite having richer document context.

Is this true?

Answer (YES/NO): NO